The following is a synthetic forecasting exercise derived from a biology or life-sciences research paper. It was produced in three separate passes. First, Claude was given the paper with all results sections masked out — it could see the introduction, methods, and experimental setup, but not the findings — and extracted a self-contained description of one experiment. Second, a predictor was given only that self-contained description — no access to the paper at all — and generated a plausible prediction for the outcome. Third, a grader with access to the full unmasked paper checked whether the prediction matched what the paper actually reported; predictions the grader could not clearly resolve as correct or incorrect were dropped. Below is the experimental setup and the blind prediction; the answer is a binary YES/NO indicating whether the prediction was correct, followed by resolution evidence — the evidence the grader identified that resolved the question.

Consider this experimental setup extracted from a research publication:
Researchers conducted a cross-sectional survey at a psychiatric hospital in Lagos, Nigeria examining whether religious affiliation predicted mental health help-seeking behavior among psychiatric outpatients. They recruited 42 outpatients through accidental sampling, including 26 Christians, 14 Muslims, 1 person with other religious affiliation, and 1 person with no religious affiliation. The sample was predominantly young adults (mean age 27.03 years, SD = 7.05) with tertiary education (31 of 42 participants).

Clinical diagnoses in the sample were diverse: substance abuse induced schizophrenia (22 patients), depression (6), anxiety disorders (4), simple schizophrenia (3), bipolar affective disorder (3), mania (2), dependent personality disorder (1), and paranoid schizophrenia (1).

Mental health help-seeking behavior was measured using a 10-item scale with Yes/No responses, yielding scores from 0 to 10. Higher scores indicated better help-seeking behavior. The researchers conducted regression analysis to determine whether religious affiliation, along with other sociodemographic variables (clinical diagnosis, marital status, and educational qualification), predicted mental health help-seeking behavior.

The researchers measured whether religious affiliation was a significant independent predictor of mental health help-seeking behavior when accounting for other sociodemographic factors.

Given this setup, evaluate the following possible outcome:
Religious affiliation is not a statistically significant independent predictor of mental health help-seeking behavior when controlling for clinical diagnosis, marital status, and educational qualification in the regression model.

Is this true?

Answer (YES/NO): NO